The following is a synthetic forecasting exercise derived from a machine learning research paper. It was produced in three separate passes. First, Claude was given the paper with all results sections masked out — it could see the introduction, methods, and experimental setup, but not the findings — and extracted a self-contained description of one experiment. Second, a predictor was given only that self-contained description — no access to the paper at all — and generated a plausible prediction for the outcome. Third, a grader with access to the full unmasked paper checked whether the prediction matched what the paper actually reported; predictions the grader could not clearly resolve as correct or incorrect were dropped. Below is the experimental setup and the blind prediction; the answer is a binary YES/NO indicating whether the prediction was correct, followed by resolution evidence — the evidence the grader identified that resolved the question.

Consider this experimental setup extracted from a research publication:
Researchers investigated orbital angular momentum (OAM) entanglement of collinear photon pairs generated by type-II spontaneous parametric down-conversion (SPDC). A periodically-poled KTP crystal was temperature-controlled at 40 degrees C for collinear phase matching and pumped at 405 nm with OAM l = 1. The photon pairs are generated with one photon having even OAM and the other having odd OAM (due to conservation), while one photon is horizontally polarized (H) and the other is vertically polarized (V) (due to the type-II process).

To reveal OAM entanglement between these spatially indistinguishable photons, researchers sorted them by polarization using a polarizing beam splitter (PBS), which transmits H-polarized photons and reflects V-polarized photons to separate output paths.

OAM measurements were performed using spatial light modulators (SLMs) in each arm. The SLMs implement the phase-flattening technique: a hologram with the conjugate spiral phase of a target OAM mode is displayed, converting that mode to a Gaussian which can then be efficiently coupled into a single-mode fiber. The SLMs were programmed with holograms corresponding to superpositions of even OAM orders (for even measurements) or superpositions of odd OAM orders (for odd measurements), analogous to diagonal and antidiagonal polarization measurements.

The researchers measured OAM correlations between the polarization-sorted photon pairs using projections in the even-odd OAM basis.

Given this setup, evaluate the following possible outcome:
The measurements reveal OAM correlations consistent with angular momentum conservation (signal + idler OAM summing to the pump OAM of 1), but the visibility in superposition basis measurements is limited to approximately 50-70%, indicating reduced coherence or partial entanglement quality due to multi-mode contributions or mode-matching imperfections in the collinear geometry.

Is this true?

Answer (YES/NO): NO